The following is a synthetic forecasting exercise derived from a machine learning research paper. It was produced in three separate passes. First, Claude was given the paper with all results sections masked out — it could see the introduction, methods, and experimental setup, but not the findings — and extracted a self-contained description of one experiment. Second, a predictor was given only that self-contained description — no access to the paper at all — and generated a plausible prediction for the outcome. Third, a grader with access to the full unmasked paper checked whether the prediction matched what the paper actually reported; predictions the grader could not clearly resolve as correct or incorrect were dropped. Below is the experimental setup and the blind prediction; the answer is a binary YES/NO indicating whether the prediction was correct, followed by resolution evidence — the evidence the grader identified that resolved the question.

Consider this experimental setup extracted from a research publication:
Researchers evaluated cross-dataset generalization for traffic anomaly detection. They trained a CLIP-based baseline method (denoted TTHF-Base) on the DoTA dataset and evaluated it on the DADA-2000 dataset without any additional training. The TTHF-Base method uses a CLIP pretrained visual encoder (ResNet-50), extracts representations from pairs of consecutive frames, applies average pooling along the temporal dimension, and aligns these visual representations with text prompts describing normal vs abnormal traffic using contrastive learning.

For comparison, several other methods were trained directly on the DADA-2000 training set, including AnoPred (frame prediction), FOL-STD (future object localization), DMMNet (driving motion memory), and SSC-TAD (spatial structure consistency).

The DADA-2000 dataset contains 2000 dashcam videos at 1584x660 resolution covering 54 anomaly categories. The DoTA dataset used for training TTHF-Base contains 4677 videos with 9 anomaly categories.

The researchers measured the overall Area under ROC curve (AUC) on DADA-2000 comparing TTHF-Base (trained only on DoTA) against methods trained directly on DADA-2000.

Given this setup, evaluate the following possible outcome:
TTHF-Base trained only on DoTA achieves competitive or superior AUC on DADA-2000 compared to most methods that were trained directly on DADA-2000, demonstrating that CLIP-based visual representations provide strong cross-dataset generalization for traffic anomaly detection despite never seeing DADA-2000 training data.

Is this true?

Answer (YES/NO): YES